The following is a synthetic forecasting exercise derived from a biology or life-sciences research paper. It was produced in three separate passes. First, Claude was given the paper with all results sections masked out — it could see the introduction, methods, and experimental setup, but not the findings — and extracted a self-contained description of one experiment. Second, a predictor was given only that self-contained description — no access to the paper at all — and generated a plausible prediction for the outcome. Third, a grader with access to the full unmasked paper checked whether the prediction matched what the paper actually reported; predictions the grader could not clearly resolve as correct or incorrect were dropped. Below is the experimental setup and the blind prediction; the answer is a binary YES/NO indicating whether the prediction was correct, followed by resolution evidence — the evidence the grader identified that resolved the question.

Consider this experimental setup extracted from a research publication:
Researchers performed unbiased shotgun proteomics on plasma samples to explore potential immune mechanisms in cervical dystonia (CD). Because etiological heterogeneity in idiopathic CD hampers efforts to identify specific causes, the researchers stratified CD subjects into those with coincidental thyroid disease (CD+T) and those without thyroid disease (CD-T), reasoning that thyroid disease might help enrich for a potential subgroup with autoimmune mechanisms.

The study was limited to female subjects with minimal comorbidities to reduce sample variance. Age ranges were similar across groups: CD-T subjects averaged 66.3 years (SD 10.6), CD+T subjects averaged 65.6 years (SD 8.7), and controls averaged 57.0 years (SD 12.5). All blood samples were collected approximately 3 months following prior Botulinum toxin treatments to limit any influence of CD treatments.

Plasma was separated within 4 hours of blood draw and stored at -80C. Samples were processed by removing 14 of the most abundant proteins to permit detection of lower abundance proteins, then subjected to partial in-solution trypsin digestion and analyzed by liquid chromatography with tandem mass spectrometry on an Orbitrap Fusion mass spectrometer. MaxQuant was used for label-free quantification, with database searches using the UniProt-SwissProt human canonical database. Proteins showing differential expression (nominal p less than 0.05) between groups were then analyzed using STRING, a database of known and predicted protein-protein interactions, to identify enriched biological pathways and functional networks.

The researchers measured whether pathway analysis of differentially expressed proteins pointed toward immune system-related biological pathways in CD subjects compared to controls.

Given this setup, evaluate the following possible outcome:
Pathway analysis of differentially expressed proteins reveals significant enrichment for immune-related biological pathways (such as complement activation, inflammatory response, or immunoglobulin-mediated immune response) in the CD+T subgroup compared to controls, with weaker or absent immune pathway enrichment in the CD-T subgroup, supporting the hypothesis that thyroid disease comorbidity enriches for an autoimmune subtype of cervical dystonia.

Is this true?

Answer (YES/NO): NO